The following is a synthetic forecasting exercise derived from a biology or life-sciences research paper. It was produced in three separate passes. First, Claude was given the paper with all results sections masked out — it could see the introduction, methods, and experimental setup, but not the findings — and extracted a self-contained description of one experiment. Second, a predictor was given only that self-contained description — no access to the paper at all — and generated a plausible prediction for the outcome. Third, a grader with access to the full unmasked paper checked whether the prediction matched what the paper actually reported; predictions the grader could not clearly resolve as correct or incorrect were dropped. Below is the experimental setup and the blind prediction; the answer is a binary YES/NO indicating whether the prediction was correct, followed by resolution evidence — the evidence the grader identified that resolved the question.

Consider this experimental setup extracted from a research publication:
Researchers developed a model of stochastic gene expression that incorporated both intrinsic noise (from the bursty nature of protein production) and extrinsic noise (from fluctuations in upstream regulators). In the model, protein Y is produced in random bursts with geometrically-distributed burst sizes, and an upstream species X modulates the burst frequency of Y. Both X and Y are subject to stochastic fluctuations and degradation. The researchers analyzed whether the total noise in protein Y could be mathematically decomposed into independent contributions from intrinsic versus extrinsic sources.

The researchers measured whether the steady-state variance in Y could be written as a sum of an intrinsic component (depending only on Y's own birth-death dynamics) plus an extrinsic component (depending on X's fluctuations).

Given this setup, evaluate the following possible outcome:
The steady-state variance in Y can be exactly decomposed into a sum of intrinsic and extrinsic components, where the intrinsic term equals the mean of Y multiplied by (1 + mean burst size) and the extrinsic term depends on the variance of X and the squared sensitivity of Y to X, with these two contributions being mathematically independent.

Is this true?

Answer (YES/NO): YES